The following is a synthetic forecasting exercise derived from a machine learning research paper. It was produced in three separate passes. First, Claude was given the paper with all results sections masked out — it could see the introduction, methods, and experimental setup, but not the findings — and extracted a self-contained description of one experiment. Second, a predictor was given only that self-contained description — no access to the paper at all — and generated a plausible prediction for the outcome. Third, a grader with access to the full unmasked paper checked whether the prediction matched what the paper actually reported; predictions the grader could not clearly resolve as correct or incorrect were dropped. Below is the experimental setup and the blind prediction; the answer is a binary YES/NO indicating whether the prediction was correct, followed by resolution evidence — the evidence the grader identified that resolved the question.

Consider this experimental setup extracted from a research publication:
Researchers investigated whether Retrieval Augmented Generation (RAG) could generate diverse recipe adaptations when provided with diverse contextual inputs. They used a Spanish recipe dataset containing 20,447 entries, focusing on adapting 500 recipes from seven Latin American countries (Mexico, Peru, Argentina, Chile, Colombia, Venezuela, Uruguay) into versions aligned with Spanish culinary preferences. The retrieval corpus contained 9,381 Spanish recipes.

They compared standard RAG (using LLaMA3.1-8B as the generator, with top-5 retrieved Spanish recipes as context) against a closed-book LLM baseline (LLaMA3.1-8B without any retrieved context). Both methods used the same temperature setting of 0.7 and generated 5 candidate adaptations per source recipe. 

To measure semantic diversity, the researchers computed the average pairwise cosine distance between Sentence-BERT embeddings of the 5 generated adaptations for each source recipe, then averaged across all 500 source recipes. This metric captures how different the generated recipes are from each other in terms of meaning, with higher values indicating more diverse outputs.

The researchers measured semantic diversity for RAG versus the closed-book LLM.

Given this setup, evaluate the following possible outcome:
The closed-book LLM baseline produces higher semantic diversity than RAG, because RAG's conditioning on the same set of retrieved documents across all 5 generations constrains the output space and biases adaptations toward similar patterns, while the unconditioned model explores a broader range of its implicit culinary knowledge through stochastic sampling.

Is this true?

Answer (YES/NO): YES